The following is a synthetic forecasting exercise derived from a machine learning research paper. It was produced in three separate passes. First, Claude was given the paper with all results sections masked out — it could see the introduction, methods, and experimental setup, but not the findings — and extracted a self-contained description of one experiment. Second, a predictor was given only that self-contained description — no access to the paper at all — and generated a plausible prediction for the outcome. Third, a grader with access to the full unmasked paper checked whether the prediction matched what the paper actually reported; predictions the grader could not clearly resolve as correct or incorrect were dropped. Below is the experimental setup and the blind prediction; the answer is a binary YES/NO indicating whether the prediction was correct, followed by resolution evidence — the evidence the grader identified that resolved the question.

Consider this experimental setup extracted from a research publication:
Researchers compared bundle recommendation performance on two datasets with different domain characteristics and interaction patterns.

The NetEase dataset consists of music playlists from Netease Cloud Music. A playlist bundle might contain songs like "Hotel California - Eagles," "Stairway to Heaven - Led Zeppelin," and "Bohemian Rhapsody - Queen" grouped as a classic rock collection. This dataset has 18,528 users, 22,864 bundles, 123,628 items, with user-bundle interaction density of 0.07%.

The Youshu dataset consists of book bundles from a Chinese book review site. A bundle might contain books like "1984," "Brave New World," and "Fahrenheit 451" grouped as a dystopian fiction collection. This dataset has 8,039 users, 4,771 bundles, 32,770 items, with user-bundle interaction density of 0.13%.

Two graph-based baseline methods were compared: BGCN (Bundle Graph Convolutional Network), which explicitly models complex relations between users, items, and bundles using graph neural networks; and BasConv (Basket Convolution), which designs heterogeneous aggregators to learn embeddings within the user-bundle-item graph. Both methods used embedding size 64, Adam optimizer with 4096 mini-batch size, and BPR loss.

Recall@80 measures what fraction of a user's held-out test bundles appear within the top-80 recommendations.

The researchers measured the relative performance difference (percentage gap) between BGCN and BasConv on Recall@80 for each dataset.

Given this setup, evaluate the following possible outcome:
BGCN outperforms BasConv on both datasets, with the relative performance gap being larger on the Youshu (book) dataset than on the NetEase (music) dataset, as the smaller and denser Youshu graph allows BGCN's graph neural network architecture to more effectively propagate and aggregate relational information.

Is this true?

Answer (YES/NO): YES